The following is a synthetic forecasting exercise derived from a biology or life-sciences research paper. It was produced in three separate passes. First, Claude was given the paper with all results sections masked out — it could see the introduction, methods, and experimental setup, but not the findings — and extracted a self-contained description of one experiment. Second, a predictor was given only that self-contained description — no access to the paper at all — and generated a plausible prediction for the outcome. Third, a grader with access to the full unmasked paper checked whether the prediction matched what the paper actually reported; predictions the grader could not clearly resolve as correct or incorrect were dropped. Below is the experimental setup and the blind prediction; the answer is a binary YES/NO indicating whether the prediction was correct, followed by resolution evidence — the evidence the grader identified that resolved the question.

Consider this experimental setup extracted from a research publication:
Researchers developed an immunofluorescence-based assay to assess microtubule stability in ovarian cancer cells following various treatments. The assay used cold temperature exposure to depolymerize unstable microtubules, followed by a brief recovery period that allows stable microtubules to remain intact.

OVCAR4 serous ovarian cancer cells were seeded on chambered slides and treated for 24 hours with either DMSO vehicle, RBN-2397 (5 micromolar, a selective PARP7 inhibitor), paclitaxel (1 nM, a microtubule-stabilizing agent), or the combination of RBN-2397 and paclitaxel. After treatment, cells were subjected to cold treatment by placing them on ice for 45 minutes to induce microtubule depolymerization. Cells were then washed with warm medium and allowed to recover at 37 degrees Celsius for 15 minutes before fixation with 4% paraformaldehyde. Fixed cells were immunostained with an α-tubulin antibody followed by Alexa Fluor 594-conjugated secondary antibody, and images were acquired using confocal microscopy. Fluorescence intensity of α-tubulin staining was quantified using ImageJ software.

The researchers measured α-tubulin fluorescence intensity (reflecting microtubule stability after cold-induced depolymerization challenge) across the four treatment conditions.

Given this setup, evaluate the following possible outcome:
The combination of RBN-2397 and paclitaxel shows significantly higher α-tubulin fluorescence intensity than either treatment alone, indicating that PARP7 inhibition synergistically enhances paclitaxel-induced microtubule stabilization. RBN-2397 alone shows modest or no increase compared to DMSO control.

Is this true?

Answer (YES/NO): NO